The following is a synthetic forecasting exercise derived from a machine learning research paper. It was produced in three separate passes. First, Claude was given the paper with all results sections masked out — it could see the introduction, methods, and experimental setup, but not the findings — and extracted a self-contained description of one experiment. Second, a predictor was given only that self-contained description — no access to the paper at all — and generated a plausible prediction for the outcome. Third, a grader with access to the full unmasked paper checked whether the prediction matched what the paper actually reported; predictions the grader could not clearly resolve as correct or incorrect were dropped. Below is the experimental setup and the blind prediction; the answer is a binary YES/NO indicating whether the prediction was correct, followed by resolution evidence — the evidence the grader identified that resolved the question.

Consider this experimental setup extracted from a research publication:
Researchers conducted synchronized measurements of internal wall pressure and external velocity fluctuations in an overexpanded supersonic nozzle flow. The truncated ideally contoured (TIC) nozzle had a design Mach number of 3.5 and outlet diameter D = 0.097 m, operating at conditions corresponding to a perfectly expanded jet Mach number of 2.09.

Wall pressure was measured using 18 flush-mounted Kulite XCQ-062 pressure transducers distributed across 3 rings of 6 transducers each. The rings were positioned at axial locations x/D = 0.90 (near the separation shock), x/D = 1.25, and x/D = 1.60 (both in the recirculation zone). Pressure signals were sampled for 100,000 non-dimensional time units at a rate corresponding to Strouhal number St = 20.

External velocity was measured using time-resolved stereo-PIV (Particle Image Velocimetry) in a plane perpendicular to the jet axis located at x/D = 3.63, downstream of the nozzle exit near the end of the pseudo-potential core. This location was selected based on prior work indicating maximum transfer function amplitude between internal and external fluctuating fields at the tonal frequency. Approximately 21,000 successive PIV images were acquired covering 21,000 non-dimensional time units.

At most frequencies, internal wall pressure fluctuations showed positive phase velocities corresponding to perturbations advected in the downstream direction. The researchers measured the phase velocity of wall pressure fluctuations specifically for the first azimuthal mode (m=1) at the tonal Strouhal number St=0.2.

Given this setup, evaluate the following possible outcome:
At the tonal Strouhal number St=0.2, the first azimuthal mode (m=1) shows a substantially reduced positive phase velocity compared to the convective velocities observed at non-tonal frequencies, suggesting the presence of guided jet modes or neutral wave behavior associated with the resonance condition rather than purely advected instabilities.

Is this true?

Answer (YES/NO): NO